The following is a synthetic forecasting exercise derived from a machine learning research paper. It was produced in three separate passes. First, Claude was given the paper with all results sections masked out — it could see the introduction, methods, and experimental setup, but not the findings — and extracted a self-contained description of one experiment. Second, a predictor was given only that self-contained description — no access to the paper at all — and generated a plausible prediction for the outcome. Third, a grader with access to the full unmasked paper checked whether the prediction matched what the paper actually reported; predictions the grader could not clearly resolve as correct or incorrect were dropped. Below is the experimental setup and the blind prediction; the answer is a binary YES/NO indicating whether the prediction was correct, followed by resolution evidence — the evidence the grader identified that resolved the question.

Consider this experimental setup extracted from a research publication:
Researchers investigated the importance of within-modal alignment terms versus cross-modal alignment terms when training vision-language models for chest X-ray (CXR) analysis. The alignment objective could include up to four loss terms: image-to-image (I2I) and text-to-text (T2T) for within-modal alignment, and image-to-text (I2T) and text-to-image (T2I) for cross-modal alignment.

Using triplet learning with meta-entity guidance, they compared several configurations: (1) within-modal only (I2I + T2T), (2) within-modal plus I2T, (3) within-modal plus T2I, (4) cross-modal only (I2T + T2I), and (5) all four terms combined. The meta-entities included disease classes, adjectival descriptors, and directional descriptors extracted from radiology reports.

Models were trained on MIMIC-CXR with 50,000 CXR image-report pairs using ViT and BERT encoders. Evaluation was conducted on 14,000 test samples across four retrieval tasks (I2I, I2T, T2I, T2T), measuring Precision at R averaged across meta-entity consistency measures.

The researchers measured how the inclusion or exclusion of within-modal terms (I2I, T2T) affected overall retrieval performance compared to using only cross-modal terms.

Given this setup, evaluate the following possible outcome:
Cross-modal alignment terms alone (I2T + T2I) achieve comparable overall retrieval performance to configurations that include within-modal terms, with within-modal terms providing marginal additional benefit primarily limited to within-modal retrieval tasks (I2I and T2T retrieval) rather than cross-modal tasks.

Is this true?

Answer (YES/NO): NO